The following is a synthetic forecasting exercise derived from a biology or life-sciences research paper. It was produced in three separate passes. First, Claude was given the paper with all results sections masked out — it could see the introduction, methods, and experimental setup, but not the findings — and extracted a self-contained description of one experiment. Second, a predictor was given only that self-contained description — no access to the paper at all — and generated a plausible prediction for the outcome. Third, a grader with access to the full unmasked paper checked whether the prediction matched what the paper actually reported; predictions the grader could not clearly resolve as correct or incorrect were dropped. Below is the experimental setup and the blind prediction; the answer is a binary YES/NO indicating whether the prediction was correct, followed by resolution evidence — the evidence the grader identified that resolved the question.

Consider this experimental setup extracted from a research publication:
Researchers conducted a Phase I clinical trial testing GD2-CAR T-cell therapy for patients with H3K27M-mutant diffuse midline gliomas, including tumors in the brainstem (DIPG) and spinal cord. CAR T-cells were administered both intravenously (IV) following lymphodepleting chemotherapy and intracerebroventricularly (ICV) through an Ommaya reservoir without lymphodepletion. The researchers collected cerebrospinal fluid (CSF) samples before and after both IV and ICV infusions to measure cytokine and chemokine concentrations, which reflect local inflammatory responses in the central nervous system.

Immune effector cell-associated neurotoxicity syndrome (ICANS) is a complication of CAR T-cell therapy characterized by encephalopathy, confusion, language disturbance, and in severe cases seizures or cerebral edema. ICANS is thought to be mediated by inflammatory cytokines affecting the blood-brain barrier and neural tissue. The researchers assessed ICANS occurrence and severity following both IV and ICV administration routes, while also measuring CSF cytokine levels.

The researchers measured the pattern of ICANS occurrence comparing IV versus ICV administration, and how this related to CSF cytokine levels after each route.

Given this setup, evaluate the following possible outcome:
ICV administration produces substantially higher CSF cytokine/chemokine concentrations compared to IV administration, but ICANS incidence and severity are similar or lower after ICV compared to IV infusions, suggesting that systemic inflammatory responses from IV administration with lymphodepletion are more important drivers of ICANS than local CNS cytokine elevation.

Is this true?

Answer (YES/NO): YES